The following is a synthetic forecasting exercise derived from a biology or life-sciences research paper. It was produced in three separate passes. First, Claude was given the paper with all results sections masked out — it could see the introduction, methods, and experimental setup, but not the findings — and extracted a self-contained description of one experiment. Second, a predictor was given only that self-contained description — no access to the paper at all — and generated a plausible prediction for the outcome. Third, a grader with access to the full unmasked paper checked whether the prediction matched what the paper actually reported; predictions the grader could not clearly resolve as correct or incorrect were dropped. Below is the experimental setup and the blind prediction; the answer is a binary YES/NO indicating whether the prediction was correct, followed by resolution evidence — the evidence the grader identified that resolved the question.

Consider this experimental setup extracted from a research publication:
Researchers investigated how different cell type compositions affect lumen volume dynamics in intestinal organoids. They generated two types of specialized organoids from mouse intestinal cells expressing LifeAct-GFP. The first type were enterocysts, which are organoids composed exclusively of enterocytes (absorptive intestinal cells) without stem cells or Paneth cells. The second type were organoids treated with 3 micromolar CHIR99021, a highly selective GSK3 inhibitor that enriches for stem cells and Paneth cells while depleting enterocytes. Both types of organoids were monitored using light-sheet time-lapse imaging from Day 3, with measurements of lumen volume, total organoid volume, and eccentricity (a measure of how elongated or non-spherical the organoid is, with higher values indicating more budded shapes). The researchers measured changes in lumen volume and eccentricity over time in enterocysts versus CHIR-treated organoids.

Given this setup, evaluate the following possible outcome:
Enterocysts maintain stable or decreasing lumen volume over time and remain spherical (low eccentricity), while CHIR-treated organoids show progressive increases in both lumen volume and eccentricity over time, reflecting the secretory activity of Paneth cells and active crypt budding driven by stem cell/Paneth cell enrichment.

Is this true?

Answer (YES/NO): NO